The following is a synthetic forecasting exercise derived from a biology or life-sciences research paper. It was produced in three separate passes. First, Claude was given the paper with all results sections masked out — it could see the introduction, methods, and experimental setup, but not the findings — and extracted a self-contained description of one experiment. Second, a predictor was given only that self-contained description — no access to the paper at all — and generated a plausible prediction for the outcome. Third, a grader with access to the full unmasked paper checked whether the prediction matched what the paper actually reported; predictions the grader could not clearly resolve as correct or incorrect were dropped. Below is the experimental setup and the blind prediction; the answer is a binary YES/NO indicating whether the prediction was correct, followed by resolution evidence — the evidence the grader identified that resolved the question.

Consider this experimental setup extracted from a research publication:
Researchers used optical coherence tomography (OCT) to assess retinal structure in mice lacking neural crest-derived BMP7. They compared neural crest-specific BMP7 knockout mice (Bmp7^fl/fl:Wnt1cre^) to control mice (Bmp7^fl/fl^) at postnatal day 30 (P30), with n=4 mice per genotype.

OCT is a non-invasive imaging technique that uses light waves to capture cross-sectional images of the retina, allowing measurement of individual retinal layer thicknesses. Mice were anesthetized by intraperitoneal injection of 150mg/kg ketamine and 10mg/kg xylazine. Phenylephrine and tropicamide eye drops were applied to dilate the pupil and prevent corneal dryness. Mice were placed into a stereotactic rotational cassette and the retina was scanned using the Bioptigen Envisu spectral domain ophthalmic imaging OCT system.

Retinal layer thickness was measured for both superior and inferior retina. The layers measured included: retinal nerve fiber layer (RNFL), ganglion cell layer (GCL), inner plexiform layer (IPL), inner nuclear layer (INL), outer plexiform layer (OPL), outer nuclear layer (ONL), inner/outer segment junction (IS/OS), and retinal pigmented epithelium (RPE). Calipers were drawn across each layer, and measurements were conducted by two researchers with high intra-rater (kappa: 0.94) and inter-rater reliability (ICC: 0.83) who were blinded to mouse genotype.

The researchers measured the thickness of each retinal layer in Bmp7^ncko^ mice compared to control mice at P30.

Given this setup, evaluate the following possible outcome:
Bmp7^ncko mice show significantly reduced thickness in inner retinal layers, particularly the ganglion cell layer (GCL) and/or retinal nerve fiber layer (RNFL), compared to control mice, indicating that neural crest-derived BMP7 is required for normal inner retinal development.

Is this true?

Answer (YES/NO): NO